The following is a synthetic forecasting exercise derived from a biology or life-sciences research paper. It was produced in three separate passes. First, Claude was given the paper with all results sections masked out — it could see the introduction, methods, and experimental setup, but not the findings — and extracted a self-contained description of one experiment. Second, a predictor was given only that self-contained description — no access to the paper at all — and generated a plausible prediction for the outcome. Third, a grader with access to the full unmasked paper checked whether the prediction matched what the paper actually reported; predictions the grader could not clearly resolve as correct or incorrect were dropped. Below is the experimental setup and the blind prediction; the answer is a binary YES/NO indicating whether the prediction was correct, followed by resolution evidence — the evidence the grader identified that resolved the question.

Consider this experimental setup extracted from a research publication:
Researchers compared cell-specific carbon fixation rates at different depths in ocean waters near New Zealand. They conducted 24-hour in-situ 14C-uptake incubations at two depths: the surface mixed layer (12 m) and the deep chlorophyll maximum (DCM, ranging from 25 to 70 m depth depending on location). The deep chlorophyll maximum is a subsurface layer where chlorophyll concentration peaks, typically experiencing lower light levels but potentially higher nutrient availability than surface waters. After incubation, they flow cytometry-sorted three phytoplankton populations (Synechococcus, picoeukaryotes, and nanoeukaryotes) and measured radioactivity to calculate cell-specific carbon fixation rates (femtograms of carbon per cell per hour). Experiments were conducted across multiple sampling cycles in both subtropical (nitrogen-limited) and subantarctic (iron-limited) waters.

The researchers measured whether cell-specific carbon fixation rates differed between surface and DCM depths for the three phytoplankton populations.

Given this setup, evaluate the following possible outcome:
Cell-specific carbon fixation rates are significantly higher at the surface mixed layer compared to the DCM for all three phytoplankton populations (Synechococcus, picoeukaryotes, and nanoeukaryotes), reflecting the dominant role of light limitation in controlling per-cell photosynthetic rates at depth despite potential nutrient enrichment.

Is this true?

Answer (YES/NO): NO